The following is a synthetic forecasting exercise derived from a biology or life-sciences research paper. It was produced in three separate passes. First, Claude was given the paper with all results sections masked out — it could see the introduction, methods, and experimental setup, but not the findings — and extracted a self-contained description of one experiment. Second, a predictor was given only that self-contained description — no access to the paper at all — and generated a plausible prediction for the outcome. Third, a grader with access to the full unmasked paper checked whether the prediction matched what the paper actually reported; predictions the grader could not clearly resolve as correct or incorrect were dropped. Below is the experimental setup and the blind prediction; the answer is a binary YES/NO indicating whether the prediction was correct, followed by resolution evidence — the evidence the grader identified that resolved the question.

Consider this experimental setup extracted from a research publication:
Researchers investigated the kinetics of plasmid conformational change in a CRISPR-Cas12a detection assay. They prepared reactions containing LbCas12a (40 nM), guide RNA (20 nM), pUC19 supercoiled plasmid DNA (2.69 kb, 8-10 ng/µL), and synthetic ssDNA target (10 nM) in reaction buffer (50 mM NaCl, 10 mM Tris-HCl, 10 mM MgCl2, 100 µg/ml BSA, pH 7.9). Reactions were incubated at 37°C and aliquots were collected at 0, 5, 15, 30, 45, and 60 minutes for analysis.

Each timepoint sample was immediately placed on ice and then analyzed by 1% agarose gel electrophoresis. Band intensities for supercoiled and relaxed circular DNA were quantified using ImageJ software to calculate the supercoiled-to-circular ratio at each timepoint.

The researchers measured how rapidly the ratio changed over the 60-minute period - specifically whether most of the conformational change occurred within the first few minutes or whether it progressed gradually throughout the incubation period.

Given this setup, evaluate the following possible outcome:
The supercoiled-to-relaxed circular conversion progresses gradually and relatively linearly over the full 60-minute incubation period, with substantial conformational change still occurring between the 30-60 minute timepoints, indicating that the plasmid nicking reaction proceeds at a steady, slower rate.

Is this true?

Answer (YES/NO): NO